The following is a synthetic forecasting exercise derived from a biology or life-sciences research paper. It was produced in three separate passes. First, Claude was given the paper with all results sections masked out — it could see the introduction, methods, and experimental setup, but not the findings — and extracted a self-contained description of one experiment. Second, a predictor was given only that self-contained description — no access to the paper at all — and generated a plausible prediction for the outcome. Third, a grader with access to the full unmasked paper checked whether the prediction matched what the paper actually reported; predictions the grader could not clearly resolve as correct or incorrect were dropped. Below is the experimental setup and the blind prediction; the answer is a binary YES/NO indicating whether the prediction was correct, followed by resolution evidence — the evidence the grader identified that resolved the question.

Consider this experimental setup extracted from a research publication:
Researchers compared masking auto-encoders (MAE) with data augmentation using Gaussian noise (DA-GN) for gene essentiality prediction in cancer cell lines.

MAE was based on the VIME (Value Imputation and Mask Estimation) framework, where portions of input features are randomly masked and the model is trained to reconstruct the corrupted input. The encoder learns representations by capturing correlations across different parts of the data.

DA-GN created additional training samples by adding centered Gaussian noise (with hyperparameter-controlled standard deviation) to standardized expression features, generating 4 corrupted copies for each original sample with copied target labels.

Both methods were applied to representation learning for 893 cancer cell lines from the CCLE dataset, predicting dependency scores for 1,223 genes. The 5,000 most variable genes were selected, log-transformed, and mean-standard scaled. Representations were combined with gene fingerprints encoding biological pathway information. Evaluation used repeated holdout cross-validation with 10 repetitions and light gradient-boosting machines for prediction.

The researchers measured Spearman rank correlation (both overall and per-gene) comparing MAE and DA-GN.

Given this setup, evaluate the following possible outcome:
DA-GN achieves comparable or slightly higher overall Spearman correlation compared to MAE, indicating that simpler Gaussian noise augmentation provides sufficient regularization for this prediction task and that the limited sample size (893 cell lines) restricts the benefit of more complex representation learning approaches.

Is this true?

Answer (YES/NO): YES